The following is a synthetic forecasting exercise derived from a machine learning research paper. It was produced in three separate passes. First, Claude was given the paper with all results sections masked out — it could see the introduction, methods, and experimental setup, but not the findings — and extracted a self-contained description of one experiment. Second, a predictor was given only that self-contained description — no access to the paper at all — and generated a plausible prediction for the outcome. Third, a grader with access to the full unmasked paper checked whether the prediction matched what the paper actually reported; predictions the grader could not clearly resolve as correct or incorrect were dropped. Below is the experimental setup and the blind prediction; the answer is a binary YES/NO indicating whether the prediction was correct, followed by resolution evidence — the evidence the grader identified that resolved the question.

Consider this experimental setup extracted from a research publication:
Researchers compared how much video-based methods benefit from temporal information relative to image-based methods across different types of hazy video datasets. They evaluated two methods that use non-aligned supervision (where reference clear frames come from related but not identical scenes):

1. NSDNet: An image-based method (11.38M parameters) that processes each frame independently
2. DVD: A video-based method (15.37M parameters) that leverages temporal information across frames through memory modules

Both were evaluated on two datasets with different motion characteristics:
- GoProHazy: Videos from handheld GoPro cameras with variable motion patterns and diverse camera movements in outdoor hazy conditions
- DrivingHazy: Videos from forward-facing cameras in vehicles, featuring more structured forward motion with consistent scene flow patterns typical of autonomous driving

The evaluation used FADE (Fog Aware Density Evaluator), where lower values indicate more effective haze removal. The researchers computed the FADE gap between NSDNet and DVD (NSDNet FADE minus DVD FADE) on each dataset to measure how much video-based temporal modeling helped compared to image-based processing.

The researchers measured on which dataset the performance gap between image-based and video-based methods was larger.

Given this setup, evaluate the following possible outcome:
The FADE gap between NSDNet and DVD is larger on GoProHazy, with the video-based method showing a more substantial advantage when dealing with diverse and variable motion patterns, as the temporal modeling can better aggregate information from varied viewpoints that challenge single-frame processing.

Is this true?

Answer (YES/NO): NO